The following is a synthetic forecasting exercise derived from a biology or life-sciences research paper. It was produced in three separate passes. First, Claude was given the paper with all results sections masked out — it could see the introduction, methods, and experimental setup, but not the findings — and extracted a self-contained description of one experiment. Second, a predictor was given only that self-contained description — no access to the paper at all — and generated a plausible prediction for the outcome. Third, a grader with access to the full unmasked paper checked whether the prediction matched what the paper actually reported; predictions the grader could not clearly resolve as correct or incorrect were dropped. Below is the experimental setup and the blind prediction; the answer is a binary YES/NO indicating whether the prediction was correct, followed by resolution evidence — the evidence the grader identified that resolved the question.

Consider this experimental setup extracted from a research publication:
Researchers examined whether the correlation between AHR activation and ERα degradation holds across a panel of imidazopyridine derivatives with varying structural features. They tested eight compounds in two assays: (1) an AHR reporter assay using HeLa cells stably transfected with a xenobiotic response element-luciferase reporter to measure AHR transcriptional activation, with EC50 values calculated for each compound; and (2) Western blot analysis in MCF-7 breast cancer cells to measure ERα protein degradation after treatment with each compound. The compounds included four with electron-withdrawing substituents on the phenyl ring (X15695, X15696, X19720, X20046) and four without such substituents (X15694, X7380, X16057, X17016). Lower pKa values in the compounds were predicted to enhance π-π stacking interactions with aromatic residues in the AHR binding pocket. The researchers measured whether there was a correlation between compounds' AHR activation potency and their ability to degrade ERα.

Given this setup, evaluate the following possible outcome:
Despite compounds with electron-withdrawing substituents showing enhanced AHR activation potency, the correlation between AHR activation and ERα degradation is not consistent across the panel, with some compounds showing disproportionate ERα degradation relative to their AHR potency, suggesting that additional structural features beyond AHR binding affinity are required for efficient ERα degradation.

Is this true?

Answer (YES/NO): YES